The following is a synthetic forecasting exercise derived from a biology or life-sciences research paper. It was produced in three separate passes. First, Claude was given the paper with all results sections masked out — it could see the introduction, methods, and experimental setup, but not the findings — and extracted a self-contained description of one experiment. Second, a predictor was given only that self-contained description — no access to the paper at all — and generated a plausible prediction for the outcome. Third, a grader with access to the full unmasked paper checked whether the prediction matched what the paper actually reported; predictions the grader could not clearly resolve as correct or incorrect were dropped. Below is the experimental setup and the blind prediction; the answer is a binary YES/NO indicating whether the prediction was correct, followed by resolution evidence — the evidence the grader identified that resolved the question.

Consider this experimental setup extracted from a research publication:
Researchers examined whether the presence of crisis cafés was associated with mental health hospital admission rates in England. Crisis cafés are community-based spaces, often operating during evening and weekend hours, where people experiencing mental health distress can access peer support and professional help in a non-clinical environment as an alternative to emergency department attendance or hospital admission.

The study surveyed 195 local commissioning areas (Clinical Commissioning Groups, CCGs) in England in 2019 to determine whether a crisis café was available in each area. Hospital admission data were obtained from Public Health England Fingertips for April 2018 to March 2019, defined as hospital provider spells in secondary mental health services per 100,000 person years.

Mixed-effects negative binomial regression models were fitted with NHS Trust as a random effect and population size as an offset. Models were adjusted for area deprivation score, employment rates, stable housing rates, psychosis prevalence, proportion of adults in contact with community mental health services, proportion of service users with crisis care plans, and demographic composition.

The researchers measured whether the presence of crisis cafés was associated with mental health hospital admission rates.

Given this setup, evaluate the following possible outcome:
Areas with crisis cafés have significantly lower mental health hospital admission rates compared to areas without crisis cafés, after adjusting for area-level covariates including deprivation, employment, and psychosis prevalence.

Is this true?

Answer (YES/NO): YES